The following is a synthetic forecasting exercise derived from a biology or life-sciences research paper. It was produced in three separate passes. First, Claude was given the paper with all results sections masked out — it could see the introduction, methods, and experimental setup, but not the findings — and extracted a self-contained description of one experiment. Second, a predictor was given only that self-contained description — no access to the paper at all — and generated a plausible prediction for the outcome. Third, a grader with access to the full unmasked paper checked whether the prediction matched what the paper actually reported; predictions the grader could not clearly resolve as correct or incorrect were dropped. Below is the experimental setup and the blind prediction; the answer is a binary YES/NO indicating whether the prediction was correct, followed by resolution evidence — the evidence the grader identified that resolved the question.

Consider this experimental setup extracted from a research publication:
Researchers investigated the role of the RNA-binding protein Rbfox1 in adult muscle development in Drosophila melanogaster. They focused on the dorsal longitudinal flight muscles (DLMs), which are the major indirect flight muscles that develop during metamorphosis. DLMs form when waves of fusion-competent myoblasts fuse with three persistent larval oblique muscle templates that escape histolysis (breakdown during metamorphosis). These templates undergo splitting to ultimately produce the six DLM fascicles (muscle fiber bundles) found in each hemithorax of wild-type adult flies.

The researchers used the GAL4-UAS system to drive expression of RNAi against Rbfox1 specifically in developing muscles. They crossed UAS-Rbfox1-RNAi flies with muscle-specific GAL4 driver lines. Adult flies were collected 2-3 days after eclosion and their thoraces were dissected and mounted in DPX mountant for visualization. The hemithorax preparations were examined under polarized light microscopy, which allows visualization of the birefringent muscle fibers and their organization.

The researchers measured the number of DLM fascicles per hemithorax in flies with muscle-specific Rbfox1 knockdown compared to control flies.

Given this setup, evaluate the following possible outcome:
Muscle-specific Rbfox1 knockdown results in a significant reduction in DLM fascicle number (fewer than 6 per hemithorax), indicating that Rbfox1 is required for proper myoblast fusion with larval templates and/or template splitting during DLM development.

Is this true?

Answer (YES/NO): YES